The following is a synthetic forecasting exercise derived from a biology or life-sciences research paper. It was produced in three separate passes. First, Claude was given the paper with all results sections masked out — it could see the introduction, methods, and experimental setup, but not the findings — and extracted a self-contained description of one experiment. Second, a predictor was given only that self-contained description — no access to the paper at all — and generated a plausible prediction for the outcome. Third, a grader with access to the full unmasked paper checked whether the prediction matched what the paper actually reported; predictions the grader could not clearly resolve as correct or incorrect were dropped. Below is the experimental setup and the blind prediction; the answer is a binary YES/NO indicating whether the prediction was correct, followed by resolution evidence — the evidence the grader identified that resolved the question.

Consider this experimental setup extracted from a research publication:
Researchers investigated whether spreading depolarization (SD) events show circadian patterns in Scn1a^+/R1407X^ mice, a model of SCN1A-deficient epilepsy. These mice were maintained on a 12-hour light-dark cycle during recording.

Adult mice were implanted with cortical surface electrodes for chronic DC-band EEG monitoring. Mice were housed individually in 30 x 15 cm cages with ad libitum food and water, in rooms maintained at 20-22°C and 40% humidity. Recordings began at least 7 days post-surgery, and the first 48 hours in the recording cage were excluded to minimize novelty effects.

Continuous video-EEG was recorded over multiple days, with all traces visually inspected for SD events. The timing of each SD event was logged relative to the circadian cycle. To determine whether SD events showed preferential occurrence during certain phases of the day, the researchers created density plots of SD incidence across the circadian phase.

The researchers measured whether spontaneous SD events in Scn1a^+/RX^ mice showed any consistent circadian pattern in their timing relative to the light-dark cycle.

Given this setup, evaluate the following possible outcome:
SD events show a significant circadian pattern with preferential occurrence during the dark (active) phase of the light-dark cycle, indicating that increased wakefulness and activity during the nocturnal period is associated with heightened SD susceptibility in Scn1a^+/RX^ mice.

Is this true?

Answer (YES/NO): NO